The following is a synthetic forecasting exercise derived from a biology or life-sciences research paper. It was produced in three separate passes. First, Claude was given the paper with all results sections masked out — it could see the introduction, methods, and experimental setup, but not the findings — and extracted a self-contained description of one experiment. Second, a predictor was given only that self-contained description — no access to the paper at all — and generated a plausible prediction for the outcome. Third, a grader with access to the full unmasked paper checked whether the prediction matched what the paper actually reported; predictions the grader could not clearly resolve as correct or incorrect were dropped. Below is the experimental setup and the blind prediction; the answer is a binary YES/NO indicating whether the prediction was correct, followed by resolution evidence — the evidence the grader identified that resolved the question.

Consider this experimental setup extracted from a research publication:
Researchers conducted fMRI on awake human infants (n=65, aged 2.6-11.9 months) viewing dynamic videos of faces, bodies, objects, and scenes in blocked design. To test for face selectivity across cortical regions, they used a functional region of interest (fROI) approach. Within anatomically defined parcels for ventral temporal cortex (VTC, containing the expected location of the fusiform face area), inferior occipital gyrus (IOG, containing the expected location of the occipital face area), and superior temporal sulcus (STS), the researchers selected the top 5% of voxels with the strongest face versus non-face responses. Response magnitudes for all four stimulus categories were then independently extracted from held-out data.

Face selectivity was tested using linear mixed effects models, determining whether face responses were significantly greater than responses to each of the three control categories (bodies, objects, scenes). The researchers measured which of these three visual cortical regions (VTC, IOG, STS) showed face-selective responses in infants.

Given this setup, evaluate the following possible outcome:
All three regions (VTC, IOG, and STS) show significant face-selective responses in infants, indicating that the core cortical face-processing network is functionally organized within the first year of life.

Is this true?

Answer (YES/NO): YES